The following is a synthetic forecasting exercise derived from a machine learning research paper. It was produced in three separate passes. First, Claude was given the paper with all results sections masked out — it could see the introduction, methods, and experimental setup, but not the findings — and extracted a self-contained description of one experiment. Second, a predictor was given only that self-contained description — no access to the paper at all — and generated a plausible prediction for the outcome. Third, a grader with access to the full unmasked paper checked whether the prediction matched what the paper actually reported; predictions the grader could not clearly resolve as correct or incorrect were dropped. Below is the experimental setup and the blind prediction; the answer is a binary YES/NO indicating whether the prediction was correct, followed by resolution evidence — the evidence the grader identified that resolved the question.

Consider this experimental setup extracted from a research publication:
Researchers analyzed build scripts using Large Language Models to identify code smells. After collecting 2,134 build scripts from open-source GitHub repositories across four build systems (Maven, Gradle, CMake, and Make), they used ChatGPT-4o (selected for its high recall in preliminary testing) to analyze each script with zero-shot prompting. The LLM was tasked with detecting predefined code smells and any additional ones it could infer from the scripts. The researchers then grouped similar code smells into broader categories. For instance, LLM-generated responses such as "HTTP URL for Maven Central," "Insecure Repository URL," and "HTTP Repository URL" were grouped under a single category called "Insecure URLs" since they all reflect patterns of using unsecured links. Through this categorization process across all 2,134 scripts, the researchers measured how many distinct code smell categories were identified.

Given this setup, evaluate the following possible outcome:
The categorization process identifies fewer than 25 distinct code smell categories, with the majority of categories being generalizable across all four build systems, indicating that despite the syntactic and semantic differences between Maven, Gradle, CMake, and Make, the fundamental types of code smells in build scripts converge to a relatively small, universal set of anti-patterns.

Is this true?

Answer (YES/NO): NO